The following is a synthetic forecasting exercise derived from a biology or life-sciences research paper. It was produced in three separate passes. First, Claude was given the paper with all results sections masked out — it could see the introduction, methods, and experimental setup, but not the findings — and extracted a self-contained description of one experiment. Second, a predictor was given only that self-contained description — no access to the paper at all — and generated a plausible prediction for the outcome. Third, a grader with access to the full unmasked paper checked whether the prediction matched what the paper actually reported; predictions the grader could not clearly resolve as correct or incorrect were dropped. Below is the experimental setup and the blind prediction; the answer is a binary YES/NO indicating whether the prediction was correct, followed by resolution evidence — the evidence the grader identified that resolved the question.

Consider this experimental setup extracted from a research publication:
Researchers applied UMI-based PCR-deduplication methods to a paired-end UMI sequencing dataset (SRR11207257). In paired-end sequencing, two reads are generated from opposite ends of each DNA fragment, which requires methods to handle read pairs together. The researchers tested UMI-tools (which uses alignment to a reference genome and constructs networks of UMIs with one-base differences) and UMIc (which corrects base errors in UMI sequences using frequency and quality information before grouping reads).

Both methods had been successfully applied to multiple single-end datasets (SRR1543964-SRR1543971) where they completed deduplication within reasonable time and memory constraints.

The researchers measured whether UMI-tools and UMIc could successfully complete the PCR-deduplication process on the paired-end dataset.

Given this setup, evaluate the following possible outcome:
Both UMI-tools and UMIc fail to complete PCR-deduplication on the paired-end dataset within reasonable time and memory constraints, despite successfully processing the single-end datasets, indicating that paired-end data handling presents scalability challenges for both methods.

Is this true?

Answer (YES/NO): YES